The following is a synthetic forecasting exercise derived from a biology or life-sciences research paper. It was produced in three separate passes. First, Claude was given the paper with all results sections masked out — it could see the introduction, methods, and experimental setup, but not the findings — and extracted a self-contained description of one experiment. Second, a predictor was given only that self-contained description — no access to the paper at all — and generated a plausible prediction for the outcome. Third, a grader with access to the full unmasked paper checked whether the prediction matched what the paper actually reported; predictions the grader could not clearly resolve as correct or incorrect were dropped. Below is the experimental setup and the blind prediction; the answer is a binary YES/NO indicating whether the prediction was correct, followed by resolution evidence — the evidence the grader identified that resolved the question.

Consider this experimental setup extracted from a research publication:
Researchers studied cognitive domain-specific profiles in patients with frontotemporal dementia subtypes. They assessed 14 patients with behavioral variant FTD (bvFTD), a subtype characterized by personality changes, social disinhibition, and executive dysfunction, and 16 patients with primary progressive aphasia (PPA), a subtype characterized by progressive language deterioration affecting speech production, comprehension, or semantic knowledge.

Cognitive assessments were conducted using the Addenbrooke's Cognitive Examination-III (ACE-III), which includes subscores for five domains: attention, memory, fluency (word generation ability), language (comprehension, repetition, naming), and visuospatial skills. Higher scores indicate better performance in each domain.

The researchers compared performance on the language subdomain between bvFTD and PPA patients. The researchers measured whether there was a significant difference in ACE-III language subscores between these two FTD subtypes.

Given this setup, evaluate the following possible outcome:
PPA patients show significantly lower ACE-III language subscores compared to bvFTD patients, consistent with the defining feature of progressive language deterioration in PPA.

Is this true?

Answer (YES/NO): YES